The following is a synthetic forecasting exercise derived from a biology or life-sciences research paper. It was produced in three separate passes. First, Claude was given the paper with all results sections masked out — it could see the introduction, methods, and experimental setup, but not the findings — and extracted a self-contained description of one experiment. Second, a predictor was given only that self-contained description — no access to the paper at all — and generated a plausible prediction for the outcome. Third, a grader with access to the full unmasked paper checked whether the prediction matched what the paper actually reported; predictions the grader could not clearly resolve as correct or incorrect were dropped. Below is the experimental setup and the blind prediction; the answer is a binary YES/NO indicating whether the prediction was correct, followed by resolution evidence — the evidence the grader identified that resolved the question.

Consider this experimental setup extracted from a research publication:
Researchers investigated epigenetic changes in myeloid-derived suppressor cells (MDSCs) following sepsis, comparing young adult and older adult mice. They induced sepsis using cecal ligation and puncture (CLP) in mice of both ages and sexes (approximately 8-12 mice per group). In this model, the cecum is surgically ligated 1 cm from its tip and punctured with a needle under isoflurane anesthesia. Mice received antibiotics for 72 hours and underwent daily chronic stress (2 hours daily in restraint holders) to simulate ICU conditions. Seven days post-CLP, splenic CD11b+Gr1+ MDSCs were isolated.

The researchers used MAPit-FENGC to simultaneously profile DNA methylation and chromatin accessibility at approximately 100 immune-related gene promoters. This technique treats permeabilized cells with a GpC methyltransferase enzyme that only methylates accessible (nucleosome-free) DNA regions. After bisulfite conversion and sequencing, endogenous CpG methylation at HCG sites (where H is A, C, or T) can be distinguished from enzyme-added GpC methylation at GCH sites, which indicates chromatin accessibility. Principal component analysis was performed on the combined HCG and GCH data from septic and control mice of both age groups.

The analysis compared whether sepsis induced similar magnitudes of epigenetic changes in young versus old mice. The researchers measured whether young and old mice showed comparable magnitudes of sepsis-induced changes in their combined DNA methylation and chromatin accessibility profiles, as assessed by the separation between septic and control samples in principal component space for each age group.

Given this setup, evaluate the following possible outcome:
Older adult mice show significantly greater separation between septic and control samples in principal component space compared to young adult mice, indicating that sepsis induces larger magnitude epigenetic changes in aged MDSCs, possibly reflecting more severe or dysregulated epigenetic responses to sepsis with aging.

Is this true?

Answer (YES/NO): NO